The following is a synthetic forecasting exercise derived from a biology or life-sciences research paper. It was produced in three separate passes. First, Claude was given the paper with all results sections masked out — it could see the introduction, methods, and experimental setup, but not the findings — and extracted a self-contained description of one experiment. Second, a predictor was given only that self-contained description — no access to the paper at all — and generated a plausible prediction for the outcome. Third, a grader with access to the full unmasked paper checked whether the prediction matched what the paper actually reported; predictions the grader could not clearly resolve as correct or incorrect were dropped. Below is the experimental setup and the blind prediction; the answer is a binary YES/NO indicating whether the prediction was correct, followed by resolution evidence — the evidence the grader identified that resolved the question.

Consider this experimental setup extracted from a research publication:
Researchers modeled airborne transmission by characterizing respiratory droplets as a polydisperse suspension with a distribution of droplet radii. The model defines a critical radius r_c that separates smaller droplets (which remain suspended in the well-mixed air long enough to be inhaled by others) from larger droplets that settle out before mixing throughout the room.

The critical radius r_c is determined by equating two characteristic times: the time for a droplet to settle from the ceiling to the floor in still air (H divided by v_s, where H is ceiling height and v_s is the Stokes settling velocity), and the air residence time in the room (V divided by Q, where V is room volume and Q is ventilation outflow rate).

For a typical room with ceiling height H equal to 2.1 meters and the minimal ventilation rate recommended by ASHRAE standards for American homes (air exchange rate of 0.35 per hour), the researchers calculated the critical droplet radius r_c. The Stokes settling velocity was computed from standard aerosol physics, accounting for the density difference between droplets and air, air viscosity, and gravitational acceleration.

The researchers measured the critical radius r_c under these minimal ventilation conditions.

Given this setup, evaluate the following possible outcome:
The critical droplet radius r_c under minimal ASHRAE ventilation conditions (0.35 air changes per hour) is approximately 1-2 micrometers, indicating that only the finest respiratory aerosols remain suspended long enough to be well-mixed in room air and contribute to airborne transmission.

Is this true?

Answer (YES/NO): YES